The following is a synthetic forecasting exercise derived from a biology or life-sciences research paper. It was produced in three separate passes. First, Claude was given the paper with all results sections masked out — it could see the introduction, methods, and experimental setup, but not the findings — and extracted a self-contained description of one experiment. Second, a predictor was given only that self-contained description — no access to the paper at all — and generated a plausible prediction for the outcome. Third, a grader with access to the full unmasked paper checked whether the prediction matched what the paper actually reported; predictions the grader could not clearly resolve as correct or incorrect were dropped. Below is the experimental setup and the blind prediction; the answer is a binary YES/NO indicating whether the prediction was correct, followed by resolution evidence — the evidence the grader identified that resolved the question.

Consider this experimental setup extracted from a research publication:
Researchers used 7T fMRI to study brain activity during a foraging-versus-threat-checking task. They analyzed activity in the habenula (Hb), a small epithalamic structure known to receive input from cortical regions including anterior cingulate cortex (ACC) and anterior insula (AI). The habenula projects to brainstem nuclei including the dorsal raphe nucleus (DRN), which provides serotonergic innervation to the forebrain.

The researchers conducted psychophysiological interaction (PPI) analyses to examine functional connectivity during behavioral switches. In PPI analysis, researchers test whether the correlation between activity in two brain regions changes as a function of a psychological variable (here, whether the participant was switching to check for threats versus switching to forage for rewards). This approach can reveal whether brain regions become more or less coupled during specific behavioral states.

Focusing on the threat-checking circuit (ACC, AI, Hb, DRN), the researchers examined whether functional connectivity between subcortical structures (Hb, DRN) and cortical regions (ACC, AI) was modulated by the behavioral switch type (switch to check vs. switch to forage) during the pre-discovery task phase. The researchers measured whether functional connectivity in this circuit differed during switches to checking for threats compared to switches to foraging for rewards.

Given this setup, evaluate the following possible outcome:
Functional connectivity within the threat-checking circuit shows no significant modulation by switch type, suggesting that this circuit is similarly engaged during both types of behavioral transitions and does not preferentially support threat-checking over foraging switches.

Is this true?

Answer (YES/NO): NO